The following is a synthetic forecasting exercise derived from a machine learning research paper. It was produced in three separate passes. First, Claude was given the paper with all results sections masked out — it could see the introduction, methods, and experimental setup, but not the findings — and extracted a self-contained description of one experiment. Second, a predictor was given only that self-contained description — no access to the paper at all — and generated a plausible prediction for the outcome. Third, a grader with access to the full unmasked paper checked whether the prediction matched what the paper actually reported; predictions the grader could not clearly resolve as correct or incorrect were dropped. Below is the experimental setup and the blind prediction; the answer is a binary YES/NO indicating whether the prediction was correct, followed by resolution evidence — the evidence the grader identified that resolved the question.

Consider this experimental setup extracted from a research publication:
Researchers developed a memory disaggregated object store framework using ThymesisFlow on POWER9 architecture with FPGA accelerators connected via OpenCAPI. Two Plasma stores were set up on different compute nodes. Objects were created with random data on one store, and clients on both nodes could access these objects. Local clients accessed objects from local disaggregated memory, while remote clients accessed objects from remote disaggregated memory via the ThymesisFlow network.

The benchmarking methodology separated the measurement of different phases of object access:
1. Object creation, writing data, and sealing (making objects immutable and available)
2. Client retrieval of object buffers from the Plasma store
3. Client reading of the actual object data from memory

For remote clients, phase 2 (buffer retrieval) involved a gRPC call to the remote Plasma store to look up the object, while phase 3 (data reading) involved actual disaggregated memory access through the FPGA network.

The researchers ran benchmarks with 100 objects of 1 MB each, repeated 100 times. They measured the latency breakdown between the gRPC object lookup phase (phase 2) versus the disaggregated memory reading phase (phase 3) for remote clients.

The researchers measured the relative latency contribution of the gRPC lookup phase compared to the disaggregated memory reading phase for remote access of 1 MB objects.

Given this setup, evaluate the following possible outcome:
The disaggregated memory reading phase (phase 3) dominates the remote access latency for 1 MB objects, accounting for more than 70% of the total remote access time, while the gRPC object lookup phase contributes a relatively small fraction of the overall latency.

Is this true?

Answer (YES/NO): YES